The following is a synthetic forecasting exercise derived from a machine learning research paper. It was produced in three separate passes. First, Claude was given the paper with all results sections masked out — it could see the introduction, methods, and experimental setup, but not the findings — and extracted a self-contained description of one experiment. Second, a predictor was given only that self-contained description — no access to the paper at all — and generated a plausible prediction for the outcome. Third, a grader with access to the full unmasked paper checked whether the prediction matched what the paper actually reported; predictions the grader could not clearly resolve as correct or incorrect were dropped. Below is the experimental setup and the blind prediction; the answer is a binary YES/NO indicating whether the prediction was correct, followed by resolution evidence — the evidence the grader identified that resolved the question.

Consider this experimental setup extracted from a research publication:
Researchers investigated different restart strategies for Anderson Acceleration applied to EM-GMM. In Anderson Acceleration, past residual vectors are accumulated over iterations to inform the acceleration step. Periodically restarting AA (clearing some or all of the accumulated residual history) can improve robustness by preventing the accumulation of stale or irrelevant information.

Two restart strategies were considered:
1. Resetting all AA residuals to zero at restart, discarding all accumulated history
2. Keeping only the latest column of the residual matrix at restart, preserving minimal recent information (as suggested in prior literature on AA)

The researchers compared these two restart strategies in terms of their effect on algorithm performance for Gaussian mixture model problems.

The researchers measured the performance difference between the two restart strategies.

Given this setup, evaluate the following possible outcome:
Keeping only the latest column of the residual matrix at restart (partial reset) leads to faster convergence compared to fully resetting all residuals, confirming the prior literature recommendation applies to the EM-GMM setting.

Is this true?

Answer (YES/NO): NO